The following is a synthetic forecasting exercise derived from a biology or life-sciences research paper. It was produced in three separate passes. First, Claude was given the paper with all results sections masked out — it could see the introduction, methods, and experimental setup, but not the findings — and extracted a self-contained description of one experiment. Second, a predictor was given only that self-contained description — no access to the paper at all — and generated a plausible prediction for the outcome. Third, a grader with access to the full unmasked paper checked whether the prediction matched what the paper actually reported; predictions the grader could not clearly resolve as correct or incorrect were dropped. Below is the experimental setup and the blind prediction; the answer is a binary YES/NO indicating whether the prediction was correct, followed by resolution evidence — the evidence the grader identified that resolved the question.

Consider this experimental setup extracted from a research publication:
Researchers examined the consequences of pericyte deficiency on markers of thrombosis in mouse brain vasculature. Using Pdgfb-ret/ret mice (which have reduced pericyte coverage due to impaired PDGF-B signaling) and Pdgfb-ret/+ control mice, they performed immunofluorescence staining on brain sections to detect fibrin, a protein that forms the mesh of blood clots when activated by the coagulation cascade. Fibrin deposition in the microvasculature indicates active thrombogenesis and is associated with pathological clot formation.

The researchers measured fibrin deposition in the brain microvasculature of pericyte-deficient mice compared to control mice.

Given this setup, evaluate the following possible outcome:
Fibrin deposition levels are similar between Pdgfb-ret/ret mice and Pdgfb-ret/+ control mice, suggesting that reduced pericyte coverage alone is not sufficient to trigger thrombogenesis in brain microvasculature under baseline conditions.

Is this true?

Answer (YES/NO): NO